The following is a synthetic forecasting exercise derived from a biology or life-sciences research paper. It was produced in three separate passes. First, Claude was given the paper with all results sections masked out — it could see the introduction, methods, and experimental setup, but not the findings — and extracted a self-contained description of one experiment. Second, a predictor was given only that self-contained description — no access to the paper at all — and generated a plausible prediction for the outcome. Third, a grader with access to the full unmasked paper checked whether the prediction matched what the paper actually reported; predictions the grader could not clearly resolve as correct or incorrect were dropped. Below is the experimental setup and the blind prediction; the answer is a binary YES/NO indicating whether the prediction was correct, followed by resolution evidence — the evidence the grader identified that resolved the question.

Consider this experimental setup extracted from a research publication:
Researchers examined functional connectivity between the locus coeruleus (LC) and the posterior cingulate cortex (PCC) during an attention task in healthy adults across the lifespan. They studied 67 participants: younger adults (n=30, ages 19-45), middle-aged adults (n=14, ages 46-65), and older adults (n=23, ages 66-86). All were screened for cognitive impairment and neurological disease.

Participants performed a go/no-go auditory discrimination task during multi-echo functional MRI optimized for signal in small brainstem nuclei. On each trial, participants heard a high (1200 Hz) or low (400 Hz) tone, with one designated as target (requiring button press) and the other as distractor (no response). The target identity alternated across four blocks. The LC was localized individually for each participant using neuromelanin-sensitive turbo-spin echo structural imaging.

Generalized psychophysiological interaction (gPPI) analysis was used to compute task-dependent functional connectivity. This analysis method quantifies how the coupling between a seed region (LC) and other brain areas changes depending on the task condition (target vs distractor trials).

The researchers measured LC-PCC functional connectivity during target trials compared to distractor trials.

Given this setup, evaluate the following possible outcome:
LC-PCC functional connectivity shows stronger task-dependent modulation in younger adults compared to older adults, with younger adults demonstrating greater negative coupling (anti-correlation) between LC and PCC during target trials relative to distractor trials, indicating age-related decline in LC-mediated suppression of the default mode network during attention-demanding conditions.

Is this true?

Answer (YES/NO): NO